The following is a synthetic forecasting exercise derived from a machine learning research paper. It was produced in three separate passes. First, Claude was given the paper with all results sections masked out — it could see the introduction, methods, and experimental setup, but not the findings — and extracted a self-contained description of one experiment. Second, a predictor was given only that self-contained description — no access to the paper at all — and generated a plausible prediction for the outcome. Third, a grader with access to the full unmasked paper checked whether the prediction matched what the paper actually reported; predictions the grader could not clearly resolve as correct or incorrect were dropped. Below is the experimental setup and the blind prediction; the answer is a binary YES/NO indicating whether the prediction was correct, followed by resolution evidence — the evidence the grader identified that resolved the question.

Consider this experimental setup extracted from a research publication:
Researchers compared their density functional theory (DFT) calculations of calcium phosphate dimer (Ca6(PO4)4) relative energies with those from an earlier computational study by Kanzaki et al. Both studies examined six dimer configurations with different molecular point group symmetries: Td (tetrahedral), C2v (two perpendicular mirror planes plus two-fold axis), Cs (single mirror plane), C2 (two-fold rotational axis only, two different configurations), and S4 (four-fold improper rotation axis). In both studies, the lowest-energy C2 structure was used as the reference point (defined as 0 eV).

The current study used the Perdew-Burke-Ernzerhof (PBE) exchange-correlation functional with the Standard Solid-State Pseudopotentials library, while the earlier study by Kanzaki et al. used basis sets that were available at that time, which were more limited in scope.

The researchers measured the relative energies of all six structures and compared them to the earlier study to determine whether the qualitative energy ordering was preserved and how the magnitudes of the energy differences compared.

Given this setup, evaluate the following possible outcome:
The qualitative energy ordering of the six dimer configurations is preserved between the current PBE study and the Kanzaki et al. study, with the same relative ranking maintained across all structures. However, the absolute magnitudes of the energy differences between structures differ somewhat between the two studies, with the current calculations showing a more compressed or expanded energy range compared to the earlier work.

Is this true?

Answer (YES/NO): NO